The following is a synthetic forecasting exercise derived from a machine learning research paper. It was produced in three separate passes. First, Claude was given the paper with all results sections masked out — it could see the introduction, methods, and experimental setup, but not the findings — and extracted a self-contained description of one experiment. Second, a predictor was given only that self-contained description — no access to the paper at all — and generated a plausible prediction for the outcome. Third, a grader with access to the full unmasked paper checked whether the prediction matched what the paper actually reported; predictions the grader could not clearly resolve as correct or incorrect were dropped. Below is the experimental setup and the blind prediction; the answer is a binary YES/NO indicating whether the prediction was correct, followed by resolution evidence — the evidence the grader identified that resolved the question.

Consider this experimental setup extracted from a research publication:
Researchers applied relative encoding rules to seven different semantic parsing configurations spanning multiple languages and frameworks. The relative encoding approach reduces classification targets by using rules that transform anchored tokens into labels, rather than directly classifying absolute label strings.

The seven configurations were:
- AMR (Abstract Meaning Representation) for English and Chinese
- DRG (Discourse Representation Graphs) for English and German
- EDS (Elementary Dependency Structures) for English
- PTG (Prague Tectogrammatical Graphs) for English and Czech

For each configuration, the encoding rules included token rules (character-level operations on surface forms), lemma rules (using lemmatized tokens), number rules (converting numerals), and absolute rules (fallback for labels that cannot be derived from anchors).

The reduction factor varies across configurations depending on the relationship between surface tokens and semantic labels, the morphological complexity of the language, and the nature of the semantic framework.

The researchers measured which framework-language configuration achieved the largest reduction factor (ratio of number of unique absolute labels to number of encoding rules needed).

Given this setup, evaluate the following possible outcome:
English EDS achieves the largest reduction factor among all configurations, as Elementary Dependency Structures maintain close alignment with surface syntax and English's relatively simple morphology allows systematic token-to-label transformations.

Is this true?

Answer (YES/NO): NO